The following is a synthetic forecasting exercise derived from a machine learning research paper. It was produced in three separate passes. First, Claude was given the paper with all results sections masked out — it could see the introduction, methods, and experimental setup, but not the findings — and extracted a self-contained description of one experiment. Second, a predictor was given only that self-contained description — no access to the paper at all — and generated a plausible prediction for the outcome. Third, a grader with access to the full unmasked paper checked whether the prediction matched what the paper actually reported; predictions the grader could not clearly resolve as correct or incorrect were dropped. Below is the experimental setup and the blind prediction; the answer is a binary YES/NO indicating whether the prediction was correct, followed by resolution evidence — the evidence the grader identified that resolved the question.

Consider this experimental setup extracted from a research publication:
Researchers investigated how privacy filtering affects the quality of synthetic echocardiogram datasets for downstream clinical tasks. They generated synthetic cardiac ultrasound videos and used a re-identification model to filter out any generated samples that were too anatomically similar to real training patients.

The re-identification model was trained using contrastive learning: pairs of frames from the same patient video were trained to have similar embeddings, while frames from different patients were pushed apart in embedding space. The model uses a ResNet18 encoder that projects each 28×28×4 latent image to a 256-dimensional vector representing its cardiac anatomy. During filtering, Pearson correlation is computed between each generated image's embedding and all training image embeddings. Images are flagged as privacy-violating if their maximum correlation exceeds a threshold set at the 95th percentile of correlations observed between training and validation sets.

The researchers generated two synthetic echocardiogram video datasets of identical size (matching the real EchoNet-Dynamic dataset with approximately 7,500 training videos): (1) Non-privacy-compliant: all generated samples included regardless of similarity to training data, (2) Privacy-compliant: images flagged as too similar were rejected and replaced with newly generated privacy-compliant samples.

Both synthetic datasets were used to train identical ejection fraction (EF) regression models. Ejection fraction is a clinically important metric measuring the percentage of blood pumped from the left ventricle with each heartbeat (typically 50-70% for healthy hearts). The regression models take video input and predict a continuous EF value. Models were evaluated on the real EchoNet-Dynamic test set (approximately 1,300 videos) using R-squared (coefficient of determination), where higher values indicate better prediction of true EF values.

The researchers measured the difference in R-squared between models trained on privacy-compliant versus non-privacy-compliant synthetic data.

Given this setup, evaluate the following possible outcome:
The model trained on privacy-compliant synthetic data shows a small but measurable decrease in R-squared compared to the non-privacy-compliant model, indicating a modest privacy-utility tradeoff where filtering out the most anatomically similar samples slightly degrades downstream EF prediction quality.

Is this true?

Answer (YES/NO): NO